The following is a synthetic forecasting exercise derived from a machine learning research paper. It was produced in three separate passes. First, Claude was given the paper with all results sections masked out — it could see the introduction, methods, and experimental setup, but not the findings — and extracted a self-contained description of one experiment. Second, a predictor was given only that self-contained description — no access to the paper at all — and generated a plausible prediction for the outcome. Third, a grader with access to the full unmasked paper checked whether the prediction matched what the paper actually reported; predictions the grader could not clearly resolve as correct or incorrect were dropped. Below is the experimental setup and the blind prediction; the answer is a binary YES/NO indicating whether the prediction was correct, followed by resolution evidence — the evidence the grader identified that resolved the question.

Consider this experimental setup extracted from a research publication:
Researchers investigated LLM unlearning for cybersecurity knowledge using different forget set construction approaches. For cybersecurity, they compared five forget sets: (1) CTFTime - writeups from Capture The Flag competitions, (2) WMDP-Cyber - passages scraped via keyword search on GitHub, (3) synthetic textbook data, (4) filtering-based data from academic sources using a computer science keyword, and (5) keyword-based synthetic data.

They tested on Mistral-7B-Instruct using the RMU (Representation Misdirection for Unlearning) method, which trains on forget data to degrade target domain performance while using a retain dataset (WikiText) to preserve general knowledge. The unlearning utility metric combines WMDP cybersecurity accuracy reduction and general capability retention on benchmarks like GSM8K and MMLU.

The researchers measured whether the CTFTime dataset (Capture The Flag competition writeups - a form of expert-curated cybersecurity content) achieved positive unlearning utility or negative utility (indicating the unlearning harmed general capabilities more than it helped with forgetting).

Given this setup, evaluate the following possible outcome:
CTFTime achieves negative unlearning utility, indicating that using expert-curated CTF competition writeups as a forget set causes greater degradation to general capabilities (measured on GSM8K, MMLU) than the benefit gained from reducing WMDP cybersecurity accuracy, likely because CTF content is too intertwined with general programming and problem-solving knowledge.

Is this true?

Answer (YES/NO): YES